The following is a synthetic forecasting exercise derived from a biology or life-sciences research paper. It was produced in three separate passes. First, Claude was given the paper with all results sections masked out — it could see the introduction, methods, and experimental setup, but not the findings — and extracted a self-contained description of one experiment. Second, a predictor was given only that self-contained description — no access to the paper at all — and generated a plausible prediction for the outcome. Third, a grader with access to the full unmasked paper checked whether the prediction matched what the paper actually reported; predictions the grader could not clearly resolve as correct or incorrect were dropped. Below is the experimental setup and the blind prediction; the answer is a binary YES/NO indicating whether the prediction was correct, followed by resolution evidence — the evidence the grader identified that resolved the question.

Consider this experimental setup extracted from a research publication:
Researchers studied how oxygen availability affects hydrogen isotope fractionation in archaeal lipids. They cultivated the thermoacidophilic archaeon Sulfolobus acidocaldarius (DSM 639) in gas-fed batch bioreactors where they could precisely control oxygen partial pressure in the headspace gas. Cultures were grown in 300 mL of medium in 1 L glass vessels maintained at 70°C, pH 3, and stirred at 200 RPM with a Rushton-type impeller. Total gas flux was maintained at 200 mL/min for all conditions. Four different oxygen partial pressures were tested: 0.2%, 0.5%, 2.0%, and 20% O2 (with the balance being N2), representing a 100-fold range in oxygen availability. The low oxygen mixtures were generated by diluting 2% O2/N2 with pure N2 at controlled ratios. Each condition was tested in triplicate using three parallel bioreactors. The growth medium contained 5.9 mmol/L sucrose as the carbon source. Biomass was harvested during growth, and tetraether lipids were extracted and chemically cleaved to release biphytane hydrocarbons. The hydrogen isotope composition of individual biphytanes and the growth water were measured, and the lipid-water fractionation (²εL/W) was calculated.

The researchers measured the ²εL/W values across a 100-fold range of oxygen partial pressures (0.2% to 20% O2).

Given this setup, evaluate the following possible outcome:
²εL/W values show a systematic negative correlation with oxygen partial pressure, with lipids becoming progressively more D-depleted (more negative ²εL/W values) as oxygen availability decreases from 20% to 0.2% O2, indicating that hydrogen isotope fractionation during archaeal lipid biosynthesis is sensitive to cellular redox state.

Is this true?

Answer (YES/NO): NO